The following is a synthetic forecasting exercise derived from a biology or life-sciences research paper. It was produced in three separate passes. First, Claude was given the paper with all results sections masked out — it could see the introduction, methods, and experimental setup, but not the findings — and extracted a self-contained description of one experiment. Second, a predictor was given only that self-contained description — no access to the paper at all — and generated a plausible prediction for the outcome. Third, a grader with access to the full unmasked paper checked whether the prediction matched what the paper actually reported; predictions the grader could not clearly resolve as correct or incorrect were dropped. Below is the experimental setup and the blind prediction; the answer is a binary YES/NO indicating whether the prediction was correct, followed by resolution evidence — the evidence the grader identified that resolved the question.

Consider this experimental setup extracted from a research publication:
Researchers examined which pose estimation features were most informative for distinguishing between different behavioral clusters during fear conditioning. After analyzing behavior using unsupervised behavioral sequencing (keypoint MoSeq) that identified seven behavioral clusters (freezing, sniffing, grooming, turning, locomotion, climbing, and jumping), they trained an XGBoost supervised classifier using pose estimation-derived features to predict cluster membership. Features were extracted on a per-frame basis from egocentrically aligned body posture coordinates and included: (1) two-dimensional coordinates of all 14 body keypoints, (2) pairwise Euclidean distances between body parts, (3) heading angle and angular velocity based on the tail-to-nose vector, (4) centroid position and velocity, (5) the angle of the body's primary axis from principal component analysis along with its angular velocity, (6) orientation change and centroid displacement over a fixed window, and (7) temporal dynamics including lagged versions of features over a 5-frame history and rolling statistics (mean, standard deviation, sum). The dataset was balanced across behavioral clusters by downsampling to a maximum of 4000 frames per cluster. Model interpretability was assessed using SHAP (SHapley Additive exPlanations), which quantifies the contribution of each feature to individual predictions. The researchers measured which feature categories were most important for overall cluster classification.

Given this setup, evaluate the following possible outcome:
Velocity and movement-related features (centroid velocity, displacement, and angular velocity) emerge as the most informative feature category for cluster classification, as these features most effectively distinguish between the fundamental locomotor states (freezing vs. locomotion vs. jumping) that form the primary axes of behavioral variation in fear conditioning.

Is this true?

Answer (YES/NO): NO